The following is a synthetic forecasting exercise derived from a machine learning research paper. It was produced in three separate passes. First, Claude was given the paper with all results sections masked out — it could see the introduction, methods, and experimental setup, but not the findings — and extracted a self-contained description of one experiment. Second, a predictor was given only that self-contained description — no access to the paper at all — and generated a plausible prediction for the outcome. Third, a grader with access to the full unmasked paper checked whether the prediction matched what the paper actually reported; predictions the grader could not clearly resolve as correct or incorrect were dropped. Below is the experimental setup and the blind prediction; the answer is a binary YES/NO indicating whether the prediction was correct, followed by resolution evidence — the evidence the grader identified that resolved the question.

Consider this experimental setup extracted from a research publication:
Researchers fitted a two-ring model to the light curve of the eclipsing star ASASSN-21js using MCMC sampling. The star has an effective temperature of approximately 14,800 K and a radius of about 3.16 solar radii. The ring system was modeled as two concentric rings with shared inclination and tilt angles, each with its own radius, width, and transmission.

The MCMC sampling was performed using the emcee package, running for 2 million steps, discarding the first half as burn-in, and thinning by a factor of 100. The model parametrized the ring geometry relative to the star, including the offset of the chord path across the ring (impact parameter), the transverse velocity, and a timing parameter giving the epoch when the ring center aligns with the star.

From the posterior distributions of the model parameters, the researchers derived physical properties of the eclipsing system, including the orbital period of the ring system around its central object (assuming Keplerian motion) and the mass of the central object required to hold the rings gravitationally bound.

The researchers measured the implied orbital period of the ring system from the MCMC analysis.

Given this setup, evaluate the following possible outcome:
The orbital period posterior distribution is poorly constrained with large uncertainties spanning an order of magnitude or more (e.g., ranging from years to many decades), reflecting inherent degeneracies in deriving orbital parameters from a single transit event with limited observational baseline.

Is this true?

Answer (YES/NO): NO